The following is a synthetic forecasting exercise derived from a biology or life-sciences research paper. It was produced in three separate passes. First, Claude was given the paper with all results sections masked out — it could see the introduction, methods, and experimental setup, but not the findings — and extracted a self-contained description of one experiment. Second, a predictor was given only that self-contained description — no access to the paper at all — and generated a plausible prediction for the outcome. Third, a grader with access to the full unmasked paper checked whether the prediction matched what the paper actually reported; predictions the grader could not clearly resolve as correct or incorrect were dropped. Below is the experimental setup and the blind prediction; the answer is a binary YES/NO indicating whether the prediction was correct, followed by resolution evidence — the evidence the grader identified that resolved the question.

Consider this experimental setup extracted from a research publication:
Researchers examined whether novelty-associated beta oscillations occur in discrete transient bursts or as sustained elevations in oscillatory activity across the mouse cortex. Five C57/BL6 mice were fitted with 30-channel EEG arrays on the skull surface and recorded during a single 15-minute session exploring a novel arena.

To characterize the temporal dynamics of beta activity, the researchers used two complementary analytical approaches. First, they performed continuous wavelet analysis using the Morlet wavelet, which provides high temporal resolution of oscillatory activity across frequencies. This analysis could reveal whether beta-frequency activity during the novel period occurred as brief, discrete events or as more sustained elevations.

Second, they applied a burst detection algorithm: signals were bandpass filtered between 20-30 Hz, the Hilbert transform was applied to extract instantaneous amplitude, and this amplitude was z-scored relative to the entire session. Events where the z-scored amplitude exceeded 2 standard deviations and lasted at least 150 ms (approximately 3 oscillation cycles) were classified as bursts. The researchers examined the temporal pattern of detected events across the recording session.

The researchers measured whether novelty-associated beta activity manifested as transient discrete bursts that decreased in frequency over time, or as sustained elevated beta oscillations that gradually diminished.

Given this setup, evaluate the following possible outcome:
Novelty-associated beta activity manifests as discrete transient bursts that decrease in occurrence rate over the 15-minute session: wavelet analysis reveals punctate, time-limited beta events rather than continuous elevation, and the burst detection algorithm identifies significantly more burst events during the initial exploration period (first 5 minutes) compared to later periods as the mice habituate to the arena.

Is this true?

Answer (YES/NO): NO